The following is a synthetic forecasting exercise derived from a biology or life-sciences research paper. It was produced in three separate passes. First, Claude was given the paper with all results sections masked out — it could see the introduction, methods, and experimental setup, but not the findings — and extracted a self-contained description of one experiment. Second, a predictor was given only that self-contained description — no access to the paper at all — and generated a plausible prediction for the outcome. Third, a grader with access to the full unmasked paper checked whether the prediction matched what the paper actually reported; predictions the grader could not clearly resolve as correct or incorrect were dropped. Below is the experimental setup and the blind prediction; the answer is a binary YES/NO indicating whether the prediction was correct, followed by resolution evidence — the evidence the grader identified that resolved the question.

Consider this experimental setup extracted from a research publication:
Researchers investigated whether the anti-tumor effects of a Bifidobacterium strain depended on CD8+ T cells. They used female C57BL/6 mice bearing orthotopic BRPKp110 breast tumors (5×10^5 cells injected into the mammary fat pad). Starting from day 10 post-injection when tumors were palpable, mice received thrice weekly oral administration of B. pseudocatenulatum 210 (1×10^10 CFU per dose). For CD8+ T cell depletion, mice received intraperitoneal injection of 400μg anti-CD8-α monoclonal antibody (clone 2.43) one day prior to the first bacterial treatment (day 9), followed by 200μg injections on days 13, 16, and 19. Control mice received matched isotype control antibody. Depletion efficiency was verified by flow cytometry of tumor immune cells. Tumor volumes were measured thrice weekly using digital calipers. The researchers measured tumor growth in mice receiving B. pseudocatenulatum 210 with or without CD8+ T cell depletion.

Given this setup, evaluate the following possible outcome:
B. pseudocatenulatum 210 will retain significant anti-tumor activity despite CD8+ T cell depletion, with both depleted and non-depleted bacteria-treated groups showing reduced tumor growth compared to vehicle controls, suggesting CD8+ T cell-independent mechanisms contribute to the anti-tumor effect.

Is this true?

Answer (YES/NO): NO